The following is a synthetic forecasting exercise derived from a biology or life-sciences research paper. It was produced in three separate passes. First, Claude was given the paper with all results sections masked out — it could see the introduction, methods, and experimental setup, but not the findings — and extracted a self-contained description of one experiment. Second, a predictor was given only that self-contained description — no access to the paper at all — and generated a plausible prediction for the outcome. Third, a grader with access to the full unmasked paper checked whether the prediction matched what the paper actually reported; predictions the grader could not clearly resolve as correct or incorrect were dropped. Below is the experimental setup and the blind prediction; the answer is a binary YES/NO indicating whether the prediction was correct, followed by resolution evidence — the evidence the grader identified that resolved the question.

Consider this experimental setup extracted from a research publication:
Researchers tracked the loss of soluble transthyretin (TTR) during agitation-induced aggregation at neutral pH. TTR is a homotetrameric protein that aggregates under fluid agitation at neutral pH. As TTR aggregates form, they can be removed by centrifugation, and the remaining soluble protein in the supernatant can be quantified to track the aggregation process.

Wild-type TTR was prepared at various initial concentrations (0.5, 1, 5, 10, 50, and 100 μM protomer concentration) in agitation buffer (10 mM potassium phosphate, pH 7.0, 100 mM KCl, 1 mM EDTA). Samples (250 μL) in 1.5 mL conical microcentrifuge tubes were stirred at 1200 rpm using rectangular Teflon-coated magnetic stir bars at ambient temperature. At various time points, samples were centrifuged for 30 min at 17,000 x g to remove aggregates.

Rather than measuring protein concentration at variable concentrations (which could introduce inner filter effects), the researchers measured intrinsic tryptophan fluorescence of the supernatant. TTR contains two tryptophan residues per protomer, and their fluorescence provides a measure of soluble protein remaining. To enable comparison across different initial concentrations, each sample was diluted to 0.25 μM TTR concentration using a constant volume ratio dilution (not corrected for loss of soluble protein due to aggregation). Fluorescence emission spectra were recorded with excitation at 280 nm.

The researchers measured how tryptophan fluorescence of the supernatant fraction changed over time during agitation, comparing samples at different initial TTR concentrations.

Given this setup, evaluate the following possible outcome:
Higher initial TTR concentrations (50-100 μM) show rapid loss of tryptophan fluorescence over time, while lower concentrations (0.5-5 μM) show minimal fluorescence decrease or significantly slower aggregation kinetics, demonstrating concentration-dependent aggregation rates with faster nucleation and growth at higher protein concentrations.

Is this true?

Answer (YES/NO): NO